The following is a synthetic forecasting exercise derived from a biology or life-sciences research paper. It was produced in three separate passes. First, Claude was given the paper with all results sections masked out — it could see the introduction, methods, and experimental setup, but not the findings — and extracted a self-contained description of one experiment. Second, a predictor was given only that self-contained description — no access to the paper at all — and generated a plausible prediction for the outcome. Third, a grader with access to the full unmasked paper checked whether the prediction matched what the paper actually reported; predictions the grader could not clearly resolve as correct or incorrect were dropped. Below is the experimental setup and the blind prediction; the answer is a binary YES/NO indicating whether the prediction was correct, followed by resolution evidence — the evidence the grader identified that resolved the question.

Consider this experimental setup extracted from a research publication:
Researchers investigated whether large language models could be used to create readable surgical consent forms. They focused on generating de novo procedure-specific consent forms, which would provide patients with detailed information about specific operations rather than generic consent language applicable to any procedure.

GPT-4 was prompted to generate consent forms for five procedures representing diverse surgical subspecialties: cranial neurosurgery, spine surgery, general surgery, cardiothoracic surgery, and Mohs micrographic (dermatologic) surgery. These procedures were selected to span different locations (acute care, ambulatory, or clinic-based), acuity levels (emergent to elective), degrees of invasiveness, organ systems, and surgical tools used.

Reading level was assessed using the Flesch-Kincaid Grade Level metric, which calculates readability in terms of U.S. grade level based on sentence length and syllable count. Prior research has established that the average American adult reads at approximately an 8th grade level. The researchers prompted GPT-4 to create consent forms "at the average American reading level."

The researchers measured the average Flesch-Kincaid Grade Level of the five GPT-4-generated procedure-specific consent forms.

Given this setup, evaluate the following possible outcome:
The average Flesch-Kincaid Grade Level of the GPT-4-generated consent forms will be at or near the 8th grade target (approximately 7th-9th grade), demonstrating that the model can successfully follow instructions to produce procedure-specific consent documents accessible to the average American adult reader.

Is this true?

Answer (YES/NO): NO